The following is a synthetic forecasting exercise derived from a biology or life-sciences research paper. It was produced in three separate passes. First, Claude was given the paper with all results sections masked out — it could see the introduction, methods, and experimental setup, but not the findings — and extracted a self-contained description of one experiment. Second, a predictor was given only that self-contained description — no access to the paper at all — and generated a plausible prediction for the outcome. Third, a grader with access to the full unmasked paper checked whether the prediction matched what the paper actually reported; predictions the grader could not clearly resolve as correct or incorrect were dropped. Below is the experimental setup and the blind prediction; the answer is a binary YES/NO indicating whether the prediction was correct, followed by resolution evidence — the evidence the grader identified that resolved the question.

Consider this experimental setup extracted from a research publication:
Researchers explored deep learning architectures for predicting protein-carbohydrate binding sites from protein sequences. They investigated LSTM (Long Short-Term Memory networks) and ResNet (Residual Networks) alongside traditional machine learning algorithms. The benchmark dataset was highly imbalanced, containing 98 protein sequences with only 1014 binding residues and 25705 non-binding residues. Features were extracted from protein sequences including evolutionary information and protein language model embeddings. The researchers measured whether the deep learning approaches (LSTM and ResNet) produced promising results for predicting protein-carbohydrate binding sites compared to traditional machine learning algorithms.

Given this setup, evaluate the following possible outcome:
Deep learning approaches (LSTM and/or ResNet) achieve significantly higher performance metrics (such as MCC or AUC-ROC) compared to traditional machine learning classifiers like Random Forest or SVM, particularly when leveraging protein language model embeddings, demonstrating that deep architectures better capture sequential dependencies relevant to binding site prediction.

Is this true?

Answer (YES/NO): NO